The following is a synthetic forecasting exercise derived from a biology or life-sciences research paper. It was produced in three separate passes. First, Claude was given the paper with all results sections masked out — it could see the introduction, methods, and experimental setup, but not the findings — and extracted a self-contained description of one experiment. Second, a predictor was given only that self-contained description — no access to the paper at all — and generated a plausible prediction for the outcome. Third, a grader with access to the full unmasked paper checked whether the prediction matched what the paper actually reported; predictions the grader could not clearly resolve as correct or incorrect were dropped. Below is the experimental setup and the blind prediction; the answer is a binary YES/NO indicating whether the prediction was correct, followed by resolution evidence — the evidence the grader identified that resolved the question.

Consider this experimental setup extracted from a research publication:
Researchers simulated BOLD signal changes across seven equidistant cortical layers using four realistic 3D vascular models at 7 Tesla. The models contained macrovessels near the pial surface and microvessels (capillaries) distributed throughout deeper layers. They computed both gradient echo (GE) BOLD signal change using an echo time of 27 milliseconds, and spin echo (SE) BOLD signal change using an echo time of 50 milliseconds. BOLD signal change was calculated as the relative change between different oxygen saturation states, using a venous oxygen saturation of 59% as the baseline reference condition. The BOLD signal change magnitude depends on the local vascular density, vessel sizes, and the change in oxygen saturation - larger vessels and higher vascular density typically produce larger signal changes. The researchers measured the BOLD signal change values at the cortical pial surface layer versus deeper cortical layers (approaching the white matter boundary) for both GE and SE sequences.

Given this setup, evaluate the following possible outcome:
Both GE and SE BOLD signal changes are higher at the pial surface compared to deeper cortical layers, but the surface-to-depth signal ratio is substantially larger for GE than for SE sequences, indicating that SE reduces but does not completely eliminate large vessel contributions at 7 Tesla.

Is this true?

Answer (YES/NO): YES